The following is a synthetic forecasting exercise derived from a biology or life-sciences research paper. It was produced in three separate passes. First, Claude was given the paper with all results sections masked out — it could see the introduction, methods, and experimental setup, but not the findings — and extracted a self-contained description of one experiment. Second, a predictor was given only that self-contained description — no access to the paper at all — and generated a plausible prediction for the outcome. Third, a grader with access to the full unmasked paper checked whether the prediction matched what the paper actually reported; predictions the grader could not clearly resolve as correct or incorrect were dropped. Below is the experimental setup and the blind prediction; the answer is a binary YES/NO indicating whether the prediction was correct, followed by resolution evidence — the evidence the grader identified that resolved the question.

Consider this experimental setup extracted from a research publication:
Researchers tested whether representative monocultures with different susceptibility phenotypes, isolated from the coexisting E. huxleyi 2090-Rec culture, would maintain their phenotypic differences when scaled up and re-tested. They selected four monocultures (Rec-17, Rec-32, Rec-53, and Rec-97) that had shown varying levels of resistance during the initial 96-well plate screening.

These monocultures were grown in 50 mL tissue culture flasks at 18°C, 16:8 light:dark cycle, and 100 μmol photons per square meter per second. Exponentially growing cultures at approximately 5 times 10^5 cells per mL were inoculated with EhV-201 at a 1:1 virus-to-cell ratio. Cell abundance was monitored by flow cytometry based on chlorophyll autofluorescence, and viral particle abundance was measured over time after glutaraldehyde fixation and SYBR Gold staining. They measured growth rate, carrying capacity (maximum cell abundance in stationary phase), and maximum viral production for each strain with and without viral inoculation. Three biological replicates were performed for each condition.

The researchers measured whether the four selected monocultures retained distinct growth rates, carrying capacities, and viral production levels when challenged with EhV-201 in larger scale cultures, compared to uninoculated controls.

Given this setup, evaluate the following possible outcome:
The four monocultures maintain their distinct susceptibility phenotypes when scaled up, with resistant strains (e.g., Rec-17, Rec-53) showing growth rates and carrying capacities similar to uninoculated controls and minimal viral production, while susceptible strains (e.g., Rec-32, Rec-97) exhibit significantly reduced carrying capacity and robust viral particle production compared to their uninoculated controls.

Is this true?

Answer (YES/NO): NO